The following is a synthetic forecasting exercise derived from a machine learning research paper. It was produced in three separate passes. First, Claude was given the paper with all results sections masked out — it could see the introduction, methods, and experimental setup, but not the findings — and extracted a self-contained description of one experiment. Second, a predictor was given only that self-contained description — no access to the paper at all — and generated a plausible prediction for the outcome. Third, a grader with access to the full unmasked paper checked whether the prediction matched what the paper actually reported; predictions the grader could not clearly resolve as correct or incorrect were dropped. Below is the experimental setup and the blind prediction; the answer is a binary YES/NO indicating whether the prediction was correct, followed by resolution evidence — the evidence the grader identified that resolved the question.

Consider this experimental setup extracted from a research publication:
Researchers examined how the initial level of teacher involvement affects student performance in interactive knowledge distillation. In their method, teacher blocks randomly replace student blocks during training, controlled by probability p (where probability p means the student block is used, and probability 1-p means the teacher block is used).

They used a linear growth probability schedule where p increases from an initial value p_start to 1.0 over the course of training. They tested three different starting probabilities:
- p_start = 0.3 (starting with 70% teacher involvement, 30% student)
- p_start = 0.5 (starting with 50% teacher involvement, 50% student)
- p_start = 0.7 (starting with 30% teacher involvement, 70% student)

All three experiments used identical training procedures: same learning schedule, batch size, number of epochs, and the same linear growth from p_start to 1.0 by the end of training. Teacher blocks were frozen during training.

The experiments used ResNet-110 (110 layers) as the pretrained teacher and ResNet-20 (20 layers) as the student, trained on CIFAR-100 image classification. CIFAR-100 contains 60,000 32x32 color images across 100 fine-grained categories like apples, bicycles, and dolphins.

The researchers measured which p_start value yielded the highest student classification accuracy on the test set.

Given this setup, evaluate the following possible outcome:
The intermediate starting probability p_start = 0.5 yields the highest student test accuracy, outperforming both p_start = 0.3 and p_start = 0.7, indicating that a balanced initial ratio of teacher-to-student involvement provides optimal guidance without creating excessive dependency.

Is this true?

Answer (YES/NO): NO